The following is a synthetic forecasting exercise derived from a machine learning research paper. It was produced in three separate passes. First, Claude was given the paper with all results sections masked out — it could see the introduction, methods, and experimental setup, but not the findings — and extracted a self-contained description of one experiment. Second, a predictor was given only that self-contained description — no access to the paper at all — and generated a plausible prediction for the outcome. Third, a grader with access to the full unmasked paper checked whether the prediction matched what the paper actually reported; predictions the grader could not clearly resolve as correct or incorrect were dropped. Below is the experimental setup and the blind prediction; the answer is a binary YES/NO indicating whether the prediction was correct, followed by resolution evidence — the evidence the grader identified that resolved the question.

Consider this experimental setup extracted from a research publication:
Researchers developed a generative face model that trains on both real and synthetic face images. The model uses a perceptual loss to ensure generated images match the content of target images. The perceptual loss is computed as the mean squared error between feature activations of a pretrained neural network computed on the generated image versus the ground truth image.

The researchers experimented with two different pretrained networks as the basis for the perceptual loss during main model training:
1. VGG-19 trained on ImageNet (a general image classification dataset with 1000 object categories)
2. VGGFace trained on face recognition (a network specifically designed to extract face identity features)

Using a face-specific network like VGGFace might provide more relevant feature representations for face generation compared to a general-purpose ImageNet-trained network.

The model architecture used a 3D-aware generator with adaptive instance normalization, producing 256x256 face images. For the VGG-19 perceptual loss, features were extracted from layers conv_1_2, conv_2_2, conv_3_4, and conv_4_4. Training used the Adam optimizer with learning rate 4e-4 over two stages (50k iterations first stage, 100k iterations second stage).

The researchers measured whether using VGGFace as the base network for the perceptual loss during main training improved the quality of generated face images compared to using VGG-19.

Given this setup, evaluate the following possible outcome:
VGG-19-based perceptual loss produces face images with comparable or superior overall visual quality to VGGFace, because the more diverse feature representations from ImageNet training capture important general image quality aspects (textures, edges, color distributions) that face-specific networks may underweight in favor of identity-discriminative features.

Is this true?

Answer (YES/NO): YES